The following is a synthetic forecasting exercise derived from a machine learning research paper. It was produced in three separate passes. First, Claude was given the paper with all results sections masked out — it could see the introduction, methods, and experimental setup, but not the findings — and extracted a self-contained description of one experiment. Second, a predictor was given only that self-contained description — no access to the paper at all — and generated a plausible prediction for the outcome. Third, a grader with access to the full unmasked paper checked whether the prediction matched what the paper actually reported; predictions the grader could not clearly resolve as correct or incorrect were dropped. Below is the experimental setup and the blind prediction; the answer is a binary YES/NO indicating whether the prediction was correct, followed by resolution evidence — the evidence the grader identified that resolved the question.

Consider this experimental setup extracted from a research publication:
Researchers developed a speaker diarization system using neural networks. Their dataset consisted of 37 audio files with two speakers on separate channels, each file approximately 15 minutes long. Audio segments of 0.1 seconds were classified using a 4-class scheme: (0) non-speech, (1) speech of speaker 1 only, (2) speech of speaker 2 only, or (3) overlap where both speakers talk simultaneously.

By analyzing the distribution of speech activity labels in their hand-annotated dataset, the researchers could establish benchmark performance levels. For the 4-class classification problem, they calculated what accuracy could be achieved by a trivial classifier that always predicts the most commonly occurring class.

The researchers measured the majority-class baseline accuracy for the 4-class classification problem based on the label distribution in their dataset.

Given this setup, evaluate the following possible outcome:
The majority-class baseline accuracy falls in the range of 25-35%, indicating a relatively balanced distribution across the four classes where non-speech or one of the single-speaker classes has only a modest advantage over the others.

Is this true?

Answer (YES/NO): YES